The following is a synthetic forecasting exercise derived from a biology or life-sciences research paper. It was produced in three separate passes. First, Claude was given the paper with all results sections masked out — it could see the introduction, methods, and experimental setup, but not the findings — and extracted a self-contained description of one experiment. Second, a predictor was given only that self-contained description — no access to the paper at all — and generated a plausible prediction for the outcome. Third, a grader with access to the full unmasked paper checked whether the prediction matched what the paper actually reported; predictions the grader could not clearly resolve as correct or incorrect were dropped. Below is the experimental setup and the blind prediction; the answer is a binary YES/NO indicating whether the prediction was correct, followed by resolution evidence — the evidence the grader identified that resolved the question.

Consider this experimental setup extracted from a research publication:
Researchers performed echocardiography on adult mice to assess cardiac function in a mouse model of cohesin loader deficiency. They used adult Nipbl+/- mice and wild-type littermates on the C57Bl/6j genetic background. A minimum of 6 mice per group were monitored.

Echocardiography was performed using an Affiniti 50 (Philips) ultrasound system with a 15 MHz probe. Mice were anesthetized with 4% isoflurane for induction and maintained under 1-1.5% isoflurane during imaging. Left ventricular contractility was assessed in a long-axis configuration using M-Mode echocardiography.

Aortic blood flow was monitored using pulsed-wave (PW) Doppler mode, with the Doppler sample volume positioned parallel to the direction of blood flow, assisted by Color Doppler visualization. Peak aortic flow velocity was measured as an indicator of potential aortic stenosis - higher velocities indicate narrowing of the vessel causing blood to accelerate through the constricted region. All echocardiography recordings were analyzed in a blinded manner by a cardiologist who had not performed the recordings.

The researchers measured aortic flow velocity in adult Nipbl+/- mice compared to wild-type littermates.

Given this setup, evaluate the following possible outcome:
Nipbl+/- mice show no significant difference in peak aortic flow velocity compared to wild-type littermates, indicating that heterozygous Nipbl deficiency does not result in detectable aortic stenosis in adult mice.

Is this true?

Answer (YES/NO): NO